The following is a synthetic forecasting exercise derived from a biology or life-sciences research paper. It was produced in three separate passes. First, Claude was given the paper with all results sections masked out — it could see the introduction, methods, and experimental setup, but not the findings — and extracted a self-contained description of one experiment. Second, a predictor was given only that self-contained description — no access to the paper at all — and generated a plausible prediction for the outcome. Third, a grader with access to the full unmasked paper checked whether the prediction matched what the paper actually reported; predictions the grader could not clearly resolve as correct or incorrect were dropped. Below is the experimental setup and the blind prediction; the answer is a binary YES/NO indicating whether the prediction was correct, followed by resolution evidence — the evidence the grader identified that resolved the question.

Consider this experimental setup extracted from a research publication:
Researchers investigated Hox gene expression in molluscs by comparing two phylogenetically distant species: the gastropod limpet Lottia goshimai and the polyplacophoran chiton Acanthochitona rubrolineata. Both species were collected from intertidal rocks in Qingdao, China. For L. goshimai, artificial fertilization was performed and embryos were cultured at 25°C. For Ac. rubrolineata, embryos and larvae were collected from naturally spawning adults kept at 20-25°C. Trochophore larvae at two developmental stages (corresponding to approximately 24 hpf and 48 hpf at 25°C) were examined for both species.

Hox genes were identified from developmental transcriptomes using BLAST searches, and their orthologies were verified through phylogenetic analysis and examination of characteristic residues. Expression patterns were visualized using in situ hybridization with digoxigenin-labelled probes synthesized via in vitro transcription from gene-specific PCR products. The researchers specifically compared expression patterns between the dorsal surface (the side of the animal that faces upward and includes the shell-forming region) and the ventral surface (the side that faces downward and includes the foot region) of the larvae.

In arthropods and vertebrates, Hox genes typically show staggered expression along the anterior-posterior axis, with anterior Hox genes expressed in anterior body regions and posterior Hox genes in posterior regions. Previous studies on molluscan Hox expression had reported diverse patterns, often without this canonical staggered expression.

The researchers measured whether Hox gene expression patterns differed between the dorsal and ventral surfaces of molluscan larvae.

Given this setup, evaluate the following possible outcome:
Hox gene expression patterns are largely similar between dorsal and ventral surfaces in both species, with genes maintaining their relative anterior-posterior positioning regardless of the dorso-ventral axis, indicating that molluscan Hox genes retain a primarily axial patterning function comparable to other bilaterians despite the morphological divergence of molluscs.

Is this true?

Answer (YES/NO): NO